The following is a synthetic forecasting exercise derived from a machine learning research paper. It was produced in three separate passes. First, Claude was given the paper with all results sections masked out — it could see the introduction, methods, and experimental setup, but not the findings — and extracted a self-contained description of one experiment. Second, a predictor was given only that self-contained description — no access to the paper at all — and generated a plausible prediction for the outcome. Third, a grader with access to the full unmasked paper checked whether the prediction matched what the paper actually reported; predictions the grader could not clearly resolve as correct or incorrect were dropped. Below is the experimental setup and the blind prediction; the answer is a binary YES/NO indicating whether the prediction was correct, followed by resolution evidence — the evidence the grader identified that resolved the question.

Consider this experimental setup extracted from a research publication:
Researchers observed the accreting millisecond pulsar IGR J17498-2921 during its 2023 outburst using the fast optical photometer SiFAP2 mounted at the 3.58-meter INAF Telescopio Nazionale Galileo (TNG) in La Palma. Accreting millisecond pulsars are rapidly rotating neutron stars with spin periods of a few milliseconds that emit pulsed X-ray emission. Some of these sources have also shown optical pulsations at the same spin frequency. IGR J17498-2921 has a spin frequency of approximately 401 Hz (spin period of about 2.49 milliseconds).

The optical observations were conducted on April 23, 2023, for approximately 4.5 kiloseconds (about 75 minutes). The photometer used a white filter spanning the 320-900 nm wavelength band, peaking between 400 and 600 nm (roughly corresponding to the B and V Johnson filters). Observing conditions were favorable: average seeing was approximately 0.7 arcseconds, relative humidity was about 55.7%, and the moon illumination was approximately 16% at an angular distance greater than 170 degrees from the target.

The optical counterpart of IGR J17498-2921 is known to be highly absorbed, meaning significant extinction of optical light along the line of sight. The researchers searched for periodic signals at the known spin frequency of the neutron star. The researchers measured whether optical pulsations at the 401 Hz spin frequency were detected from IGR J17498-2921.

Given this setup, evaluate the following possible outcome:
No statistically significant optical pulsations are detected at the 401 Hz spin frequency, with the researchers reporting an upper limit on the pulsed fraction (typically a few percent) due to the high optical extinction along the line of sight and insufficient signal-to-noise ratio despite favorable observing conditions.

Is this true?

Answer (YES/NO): NO